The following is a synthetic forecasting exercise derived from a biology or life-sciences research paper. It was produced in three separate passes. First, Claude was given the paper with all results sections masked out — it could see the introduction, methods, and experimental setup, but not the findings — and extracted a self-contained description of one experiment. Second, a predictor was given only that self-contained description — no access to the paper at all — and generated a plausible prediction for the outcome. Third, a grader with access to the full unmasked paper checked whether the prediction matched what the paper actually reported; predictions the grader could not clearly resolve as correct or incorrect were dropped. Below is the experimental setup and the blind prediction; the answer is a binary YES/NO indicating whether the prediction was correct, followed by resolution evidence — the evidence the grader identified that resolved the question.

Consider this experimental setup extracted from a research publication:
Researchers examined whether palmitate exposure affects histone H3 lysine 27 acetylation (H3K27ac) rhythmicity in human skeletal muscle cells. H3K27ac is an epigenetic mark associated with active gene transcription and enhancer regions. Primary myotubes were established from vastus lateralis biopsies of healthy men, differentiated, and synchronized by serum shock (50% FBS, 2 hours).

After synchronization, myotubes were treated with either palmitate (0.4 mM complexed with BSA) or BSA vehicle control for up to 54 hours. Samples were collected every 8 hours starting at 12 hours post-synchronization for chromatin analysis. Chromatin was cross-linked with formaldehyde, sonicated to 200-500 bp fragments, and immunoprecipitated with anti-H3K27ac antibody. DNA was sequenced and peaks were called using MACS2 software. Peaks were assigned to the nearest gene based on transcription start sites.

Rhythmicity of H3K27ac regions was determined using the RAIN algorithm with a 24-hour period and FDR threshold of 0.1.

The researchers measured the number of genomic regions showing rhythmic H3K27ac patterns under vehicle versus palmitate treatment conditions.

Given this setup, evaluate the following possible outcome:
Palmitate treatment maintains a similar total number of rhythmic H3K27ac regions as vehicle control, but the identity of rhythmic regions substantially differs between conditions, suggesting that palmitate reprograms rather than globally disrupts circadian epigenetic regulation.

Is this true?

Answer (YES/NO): NO